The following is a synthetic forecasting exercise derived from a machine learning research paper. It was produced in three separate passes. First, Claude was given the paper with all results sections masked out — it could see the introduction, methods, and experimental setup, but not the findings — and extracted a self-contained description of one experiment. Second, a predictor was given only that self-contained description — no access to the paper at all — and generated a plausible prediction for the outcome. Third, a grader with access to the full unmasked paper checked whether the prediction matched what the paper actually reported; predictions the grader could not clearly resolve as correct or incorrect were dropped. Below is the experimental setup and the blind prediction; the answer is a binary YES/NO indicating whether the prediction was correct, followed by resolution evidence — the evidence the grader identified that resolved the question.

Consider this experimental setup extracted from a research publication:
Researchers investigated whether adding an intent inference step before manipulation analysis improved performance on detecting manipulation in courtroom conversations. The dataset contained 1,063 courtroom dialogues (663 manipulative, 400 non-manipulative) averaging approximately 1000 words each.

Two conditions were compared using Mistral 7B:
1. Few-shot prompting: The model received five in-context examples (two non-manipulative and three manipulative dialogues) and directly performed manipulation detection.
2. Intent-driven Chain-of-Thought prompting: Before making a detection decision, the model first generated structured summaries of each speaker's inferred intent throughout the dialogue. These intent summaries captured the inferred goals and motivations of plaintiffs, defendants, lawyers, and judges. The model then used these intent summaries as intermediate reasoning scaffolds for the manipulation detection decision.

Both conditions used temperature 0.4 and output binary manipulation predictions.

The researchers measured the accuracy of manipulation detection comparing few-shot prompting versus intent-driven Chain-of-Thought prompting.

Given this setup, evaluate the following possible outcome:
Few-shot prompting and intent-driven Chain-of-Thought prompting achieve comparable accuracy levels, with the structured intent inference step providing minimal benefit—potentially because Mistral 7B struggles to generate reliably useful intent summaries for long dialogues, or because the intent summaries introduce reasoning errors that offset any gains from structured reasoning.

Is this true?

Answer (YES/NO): YES